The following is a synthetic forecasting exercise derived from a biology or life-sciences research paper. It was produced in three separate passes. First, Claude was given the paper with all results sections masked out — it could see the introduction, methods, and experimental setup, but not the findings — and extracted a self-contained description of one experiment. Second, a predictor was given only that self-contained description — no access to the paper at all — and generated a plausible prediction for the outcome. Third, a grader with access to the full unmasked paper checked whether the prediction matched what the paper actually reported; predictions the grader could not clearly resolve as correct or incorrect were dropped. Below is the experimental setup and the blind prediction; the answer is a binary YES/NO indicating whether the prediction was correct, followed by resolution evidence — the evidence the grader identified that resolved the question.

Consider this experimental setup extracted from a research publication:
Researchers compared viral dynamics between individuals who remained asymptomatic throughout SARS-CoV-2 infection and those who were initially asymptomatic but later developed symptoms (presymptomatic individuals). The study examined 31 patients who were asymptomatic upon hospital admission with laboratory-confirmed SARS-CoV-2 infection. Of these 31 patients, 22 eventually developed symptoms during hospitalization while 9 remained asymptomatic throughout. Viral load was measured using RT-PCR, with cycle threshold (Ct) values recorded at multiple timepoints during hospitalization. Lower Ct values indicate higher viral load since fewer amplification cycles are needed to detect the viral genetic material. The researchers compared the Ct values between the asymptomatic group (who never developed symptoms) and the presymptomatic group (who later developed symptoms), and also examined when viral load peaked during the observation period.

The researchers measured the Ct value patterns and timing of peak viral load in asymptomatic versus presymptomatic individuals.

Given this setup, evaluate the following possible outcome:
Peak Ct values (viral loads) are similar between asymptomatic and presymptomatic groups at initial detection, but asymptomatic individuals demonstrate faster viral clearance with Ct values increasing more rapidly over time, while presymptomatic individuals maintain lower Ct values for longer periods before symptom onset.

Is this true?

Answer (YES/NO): NO